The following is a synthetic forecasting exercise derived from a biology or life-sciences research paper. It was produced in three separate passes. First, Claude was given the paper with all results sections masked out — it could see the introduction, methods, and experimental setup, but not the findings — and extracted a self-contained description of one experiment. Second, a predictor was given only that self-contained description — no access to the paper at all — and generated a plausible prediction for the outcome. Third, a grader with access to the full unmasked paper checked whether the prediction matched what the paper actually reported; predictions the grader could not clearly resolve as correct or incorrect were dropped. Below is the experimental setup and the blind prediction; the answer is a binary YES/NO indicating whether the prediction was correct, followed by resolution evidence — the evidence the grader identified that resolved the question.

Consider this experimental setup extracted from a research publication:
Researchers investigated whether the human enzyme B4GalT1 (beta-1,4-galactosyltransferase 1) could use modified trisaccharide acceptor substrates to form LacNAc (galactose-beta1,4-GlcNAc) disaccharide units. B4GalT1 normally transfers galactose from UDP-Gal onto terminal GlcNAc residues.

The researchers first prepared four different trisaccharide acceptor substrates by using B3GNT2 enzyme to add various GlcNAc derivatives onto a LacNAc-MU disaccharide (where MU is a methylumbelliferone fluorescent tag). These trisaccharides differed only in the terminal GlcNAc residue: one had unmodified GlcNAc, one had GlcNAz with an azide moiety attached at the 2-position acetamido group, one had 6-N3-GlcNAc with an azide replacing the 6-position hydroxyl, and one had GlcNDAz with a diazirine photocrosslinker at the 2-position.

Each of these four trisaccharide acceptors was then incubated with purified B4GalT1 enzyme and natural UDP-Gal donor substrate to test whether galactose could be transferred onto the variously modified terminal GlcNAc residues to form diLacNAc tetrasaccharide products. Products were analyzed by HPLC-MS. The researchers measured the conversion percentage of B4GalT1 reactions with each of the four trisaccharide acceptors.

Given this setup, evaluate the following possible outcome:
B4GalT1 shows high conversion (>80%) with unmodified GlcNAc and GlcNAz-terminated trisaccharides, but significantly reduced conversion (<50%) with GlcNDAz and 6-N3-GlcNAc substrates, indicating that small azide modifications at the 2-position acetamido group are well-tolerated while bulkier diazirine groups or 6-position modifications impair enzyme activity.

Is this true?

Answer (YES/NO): NO